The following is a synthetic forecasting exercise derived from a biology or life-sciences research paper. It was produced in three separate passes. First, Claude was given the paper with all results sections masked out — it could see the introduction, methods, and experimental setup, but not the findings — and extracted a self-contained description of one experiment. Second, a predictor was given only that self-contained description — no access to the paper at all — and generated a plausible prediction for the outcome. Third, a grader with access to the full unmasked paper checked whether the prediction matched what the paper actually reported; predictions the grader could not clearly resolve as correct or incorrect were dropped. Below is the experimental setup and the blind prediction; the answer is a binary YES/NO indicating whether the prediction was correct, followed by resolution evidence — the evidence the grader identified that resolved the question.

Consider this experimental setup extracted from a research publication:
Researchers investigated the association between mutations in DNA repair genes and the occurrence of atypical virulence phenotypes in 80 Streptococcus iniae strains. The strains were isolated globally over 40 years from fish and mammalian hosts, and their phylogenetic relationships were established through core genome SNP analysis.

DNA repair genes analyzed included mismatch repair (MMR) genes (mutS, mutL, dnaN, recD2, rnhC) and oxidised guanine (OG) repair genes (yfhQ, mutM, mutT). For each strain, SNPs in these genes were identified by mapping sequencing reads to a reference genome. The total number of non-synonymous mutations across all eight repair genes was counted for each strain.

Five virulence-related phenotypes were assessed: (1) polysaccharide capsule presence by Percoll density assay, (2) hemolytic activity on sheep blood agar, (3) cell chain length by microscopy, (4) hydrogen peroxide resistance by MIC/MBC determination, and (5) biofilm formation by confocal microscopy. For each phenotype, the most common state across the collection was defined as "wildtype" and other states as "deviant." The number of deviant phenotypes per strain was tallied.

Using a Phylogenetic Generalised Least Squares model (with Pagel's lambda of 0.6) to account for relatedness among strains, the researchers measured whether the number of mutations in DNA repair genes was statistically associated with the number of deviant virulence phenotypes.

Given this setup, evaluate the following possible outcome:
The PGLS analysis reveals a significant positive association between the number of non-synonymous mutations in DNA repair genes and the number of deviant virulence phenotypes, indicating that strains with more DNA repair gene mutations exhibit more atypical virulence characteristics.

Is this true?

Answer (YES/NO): YES